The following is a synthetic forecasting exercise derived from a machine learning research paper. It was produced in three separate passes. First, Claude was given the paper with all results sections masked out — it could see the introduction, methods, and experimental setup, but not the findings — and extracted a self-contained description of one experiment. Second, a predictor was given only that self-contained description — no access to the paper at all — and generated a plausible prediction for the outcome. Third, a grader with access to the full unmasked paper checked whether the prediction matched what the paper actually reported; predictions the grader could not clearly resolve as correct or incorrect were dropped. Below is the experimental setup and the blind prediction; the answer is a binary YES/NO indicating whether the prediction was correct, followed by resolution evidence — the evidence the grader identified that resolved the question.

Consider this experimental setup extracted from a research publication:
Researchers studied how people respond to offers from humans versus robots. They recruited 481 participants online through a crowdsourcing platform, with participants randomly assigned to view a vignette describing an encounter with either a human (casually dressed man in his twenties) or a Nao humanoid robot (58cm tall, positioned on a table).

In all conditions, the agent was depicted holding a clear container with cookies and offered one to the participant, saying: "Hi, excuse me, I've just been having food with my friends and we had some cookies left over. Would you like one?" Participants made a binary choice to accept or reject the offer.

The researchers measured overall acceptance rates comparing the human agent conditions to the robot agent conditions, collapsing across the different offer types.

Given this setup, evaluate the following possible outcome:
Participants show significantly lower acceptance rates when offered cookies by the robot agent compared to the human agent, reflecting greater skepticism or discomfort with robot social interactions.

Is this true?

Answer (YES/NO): NO